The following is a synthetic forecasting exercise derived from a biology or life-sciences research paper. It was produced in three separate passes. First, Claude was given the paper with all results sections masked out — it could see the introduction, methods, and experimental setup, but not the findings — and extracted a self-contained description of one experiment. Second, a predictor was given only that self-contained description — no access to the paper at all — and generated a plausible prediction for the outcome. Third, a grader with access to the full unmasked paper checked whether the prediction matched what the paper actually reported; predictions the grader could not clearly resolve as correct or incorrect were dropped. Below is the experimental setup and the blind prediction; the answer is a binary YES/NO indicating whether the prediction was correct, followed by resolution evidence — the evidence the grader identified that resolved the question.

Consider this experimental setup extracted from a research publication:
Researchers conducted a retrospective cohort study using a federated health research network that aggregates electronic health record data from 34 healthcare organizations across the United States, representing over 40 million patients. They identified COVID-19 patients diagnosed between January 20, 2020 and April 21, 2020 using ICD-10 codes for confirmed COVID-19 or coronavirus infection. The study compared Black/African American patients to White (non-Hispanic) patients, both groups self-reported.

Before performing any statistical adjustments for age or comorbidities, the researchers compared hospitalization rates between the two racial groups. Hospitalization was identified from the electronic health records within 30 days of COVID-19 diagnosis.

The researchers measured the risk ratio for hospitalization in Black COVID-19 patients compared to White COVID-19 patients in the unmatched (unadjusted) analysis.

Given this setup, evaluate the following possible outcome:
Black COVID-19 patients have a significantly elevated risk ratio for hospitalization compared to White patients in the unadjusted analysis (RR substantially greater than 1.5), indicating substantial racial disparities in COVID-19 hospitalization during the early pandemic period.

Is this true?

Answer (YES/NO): YES